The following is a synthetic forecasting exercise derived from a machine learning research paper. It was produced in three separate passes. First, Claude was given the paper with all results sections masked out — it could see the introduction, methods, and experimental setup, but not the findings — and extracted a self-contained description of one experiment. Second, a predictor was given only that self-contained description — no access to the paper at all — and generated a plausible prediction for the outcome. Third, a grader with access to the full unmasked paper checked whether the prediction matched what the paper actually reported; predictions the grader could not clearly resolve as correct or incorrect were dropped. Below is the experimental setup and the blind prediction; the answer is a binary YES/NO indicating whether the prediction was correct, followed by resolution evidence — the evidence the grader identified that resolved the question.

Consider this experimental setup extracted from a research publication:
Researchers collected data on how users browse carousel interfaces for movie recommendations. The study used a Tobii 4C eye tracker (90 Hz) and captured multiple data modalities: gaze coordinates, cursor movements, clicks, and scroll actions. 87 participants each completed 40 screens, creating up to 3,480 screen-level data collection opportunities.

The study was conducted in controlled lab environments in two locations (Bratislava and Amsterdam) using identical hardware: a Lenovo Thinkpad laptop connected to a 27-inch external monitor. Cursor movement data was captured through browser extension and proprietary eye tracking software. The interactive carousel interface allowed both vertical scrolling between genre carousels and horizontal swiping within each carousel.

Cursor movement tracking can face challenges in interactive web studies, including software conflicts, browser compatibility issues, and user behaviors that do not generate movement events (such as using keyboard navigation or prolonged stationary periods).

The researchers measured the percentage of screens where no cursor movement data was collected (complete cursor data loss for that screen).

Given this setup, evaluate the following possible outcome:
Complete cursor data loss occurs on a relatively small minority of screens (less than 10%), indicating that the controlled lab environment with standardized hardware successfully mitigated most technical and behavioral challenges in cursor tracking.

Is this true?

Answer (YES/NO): YES